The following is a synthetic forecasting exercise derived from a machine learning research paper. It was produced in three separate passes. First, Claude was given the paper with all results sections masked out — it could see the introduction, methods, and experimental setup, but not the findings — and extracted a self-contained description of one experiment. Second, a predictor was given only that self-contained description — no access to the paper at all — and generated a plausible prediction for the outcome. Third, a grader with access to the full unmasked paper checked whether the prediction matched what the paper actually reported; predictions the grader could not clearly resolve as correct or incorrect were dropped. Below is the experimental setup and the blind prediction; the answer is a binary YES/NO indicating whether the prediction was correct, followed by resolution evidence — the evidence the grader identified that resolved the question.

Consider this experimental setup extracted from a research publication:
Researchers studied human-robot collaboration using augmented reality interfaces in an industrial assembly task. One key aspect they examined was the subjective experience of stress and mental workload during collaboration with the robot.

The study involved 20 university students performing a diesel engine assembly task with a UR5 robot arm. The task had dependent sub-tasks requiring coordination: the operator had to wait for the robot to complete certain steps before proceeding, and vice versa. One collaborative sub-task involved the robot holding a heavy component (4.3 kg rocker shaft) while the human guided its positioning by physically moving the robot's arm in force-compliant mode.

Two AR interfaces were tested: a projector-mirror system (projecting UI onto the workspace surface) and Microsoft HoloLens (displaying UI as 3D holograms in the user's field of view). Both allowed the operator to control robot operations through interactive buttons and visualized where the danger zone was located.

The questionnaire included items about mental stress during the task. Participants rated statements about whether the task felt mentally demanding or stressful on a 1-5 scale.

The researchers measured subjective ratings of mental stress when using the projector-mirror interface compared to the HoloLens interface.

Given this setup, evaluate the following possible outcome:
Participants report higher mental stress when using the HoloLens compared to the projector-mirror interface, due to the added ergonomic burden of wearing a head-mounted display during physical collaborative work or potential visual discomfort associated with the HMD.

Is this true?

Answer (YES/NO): YES